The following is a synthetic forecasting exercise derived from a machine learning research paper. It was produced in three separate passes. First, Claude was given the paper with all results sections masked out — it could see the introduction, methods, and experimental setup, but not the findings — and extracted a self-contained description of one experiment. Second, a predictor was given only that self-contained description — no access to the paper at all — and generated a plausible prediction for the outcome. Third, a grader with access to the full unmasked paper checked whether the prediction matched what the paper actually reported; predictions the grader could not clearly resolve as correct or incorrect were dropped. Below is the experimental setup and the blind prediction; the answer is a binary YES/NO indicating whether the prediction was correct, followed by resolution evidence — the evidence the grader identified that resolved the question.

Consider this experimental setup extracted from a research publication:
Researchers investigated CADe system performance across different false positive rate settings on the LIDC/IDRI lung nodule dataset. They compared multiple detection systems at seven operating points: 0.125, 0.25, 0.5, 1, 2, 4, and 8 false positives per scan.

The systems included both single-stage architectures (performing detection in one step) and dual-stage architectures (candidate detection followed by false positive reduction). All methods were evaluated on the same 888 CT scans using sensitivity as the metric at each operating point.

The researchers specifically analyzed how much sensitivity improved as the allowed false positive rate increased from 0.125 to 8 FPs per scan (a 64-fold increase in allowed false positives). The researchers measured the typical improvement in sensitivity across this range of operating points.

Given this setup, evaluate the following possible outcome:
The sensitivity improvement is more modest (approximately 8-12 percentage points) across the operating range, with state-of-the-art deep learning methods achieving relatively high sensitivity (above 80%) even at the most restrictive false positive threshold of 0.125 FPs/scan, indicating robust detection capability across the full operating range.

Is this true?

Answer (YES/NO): NO